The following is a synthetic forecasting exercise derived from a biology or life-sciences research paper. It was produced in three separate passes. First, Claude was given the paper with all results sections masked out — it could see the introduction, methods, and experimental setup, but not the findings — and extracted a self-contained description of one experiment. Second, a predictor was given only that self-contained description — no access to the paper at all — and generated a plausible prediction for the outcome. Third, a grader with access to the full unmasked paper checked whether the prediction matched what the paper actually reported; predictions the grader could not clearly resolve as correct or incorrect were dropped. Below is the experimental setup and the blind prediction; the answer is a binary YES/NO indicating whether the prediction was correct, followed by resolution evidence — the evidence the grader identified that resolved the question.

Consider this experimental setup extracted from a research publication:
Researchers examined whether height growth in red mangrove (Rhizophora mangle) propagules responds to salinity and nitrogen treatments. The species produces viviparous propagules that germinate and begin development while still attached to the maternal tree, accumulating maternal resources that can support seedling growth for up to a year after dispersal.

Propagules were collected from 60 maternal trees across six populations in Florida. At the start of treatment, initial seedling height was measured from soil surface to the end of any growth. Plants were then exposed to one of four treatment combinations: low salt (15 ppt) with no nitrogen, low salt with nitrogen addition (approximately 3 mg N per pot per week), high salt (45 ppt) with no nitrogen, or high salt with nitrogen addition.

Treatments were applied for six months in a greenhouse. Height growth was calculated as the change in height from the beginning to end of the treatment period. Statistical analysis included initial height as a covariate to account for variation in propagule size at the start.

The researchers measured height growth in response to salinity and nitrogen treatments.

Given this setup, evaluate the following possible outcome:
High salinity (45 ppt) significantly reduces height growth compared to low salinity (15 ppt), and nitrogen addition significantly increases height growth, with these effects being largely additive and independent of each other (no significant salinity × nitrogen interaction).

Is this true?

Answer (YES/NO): NO